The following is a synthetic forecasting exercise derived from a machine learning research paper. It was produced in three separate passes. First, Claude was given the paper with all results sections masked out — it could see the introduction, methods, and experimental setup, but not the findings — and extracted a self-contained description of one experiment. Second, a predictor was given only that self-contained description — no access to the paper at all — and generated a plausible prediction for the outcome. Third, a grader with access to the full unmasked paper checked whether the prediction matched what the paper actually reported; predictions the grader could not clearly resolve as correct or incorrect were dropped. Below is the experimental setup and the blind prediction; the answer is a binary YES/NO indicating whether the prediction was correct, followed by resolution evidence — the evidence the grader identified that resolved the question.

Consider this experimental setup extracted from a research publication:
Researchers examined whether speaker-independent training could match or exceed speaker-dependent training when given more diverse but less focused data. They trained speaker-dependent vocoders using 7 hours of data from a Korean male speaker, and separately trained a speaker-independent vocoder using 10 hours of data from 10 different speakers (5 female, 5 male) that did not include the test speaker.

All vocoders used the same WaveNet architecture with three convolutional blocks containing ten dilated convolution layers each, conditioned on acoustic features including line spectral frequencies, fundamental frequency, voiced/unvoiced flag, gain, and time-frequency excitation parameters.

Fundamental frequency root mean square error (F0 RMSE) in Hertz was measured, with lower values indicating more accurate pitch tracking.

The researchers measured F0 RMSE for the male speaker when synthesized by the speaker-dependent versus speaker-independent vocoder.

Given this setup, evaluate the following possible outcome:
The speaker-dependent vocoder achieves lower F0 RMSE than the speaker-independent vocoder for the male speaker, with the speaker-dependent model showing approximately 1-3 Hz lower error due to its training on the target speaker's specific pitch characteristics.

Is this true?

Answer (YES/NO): YES